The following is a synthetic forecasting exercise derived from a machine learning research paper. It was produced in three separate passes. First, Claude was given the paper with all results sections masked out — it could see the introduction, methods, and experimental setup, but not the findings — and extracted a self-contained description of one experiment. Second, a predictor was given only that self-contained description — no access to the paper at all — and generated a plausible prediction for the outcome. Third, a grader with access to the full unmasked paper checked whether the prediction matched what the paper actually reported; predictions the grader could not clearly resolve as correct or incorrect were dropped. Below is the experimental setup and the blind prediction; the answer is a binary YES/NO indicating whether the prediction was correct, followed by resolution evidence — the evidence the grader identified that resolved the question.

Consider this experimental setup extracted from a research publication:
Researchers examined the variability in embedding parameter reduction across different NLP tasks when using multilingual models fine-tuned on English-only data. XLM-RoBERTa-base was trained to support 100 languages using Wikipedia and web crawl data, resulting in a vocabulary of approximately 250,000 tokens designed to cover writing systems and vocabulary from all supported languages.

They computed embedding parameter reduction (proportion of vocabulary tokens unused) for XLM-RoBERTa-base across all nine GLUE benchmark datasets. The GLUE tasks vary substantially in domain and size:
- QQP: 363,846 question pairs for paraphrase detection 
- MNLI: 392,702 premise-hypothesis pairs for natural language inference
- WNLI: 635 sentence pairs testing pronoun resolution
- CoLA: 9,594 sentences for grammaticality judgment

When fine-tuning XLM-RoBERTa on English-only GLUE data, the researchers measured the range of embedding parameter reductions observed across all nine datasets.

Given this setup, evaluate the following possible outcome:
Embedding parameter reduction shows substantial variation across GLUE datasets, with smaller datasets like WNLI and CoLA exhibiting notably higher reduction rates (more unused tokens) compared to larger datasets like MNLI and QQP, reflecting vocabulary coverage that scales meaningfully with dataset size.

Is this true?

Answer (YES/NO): YES